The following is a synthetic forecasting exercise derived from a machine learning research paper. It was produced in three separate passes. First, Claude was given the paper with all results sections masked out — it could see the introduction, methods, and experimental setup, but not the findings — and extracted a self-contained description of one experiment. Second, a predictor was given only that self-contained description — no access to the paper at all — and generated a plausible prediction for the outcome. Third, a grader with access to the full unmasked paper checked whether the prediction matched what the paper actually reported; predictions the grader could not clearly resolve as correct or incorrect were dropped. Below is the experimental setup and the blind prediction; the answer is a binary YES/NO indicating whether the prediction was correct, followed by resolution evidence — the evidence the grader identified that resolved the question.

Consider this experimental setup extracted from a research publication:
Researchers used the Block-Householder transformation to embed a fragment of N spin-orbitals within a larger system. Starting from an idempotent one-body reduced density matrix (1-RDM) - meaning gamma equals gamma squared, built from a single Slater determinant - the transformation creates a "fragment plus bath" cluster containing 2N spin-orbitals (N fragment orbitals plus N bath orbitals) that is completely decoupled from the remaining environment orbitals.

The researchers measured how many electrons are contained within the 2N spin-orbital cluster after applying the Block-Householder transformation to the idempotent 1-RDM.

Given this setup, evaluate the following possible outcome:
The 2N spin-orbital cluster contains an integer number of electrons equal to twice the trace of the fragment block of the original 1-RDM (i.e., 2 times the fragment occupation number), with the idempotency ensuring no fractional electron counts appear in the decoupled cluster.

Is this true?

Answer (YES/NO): NO